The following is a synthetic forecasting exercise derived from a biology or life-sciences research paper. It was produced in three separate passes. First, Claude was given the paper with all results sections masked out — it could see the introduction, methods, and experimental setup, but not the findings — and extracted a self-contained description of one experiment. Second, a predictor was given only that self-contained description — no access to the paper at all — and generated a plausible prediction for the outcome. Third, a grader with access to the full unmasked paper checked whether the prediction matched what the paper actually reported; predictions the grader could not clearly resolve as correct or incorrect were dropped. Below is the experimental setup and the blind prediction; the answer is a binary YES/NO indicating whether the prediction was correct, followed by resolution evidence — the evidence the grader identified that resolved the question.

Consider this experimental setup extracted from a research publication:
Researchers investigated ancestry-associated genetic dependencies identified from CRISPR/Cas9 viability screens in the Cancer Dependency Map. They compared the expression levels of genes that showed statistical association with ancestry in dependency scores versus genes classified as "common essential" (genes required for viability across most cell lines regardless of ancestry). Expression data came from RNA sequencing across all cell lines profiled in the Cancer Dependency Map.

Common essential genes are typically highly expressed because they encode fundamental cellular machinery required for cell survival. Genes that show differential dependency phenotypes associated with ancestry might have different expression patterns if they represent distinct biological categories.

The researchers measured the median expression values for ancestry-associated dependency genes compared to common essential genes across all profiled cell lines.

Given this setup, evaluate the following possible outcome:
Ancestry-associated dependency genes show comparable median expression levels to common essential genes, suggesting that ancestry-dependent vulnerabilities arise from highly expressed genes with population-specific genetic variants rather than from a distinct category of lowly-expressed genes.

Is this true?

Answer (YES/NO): NO